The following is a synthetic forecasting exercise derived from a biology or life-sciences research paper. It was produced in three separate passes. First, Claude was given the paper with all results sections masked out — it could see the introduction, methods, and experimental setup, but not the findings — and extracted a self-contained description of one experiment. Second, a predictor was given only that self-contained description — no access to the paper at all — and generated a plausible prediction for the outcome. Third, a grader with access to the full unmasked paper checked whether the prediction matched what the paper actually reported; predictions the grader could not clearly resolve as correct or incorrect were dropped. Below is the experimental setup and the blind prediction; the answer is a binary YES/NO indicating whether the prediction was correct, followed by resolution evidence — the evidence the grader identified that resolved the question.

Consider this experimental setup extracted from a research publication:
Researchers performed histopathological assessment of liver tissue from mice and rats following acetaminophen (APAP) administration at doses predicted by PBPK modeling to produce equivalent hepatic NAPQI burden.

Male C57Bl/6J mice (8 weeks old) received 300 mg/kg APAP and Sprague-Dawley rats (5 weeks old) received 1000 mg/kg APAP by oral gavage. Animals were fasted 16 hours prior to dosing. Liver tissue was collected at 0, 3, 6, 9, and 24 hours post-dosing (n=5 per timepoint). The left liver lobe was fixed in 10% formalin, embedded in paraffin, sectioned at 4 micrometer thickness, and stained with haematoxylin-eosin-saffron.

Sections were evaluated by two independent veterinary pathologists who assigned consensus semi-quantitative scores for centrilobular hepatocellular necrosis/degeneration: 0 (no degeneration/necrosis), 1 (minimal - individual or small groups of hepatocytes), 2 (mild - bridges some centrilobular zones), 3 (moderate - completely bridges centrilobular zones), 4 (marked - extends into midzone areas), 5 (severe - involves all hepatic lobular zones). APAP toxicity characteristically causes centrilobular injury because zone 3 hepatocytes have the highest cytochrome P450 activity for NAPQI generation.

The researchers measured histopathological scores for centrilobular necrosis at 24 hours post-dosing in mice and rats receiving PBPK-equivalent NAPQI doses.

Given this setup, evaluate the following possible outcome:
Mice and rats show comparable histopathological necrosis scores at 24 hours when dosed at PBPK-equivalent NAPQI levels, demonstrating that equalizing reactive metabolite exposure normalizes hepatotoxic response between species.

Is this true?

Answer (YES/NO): NO